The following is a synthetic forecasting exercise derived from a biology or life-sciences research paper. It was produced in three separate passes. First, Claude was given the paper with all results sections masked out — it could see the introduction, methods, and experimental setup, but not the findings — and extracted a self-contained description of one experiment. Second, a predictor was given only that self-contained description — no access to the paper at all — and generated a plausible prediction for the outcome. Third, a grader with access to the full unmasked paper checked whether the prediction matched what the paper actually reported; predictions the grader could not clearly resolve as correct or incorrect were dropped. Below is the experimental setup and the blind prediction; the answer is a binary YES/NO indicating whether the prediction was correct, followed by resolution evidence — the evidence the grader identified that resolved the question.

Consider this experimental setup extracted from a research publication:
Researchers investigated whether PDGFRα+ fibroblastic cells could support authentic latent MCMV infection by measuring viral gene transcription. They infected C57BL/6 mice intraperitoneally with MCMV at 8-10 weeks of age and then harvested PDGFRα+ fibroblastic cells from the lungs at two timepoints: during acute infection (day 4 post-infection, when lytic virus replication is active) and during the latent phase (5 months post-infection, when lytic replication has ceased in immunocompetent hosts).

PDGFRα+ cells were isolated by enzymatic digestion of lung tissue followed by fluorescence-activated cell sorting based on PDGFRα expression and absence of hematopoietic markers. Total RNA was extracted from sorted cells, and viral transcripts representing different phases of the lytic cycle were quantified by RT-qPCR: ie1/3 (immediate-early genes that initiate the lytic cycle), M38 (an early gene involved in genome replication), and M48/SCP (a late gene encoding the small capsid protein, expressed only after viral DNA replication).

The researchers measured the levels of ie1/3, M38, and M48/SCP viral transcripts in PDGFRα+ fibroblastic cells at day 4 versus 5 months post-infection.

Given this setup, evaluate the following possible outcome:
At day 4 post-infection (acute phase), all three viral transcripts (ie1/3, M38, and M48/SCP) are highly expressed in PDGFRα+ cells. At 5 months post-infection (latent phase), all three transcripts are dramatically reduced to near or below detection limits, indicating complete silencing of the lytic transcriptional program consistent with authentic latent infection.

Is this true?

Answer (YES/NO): NO